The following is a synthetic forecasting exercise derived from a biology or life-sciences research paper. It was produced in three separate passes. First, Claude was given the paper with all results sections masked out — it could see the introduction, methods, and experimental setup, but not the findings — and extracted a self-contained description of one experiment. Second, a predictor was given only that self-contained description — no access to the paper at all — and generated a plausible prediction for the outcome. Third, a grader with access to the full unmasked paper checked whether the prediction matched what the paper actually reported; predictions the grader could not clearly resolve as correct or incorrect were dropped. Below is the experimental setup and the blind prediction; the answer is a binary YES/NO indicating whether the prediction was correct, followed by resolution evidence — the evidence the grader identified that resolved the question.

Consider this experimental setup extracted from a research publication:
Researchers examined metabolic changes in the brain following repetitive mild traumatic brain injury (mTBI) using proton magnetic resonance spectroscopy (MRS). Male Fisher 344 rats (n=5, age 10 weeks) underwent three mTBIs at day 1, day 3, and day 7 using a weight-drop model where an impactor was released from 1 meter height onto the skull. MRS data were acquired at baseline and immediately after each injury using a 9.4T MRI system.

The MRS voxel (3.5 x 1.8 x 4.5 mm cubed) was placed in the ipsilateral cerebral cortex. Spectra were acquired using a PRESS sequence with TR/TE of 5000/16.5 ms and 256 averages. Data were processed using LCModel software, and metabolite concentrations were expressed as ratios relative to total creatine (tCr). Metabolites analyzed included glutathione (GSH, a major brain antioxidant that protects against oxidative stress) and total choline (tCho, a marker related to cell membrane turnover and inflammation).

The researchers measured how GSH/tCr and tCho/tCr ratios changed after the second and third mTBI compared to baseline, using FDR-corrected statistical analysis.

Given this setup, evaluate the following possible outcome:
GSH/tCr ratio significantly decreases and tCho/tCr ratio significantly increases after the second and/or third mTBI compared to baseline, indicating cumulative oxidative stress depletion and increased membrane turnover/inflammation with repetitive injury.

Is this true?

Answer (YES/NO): YES